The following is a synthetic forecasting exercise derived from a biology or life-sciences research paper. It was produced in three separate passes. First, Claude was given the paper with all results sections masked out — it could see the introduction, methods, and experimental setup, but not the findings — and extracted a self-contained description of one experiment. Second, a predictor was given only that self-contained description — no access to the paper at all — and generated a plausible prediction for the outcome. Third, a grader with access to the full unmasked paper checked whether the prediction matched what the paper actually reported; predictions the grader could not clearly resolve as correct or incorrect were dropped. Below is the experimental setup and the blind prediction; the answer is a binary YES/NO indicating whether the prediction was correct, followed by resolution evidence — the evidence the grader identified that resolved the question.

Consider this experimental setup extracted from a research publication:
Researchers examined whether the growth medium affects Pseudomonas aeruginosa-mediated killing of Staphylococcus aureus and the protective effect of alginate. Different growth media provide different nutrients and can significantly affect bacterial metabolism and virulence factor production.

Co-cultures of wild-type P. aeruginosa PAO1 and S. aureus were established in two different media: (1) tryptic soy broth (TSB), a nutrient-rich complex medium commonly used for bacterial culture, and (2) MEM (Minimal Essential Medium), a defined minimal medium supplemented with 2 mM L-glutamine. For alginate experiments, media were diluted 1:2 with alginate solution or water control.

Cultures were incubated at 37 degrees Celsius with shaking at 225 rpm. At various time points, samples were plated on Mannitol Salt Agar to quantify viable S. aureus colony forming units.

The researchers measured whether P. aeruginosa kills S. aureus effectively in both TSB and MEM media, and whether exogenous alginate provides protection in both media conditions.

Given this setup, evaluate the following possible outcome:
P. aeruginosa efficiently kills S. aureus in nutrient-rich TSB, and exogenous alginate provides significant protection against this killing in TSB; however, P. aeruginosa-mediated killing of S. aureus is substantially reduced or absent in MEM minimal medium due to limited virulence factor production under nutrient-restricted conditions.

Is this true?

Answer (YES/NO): NO